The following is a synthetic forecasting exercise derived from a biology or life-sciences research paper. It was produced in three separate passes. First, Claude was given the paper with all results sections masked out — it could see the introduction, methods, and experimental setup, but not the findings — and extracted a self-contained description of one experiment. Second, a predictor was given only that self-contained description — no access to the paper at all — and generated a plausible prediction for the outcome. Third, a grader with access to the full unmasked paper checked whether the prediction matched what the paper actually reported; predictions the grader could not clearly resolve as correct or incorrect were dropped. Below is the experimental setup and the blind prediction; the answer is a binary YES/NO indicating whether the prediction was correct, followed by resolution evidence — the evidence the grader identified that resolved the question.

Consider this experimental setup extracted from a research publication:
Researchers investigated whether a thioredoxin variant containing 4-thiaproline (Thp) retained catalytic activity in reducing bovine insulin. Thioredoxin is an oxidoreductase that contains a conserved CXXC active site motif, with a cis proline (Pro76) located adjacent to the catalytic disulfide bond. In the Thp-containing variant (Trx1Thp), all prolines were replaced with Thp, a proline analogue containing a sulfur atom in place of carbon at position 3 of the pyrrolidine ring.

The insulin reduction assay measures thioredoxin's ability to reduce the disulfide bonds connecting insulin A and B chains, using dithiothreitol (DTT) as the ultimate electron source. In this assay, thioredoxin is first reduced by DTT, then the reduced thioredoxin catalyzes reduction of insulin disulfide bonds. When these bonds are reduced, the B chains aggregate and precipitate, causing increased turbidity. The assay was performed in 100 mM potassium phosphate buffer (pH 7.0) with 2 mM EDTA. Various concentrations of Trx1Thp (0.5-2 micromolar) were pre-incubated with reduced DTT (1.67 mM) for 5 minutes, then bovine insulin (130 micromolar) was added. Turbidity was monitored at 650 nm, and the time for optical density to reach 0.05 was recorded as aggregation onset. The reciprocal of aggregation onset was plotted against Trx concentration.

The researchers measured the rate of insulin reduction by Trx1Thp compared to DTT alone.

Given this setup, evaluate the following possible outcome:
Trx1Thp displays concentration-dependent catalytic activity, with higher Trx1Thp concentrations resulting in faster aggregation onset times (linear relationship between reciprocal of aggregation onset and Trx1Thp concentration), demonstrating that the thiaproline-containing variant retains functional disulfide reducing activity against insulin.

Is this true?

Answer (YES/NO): YES